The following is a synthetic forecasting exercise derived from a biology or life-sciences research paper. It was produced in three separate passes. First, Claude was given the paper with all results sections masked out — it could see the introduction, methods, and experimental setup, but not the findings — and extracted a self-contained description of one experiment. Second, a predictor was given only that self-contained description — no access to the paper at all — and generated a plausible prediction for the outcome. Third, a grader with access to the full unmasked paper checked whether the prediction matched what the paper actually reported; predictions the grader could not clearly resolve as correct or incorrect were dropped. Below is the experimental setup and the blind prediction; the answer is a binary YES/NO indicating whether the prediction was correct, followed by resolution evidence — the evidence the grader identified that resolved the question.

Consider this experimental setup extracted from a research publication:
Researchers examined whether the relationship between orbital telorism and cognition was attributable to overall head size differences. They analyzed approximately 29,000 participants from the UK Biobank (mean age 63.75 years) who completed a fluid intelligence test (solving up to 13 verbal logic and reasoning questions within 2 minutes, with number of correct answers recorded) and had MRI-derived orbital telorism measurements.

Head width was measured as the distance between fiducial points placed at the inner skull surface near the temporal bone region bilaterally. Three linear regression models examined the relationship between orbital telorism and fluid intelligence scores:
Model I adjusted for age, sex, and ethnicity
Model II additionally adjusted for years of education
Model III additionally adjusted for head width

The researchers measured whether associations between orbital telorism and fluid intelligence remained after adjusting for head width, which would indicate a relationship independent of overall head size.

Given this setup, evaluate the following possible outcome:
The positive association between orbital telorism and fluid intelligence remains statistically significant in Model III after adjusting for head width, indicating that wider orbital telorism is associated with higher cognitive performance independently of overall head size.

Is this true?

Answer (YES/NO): YES